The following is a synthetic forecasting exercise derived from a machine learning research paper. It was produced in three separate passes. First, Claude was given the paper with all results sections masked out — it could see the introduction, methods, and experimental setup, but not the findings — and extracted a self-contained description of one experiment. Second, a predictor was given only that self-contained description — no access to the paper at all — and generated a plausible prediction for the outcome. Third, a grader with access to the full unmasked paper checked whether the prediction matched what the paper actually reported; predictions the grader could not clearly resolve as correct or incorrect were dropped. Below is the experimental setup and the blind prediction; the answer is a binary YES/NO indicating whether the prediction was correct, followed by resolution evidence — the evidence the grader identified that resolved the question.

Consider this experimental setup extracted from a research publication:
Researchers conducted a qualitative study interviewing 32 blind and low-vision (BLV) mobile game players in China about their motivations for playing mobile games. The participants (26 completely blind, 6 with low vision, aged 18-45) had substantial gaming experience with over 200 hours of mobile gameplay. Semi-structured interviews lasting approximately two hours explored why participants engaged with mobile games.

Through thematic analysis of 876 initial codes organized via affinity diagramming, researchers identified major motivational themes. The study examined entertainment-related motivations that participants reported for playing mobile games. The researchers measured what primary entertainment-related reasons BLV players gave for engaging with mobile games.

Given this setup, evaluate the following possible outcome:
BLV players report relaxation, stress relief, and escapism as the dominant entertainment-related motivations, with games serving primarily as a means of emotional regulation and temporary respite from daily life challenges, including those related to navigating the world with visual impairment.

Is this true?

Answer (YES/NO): NO